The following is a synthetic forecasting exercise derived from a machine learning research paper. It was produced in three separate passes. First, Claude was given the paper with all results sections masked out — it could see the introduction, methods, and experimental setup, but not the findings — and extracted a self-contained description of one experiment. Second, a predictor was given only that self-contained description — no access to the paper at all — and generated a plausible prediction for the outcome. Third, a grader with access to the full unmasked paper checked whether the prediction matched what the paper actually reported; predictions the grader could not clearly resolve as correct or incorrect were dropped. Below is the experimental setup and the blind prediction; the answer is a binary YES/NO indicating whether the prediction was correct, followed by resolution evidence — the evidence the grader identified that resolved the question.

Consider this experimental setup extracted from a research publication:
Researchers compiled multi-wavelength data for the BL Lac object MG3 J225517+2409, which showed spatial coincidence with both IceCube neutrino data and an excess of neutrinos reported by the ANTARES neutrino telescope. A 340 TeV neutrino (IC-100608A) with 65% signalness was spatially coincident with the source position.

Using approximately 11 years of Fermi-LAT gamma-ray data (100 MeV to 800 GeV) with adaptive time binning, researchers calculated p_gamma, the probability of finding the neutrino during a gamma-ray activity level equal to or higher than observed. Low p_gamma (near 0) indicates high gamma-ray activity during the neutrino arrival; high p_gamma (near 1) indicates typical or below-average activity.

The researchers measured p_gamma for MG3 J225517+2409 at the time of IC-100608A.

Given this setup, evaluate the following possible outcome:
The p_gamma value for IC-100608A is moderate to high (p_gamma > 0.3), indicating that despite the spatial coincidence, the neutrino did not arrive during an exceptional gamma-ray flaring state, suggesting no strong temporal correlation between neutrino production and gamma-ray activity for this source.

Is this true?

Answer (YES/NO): NO